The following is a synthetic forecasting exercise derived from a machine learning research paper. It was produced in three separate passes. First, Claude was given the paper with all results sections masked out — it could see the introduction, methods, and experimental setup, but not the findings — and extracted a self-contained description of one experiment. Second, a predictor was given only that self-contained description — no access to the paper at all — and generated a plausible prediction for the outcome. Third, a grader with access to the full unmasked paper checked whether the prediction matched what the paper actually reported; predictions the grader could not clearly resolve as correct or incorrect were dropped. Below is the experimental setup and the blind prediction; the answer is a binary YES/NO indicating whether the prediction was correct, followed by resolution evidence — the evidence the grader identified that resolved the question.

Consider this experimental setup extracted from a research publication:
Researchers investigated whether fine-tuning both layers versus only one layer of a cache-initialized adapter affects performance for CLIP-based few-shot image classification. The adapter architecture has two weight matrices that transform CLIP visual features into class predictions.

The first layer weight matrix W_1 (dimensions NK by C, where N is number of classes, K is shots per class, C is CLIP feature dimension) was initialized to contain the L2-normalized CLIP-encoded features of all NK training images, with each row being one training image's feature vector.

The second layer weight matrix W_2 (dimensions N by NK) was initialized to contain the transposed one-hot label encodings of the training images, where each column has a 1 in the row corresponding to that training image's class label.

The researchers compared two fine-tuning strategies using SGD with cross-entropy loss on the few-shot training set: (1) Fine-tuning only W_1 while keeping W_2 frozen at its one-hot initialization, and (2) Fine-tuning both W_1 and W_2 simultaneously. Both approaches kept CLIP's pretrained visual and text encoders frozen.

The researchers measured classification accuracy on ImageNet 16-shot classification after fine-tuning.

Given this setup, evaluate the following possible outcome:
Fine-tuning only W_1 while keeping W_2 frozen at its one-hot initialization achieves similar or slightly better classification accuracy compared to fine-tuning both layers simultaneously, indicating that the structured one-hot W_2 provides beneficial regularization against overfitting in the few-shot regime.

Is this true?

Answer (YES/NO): NO